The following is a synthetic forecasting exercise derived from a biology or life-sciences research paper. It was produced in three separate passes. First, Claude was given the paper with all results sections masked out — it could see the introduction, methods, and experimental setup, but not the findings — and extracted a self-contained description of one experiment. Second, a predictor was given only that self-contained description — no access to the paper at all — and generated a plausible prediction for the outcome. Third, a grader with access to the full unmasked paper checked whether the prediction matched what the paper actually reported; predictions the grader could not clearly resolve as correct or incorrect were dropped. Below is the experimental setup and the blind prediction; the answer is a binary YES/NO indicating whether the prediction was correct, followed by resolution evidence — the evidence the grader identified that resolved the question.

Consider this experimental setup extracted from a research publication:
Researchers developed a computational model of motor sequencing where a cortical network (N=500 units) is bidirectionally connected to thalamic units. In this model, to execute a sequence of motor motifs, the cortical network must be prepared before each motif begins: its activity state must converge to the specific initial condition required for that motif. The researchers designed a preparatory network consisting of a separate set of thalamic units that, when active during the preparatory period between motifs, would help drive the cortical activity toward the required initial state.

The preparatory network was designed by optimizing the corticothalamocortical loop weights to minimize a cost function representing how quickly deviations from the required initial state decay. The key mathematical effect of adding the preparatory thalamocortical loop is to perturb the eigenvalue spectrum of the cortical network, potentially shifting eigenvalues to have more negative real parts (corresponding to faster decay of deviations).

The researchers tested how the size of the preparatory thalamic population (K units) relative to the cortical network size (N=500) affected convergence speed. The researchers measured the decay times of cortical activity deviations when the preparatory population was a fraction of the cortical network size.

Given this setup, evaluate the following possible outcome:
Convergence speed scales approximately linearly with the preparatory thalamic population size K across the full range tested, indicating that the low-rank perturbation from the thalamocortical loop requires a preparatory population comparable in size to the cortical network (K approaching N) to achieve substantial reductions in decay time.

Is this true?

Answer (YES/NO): NO